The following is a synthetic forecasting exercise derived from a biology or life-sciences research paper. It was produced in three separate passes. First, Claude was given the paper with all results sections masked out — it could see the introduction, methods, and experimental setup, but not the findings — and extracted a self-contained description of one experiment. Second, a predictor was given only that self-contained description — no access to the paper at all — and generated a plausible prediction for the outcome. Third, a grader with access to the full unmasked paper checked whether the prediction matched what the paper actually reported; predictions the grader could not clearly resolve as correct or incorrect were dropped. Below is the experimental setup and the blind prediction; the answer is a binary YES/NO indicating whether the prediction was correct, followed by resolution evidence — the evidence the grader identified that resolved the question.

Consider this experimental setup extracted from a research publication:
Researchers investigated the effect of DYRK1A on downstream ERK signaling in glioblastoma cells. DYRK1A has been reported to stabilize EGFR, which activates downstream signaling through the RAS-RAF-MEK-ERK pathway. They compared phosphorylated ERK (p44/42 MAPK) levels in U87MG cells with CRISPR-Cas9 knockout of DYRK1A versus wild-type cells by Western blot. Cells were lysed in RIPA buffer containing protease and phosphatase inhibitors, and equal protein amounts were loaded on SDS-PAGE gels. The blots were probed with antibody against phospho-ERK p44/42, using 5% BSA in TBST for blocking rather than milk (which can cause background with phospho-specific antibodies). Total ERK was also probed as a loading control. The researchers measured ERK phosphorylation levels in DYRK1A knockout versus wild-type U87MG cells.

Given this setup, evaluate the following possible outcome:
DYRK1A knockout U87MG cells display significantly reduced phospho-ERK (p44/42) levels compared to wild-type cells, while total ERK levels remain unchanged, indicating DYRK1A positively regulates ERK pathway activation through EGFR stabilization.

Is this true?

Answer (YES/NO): YES